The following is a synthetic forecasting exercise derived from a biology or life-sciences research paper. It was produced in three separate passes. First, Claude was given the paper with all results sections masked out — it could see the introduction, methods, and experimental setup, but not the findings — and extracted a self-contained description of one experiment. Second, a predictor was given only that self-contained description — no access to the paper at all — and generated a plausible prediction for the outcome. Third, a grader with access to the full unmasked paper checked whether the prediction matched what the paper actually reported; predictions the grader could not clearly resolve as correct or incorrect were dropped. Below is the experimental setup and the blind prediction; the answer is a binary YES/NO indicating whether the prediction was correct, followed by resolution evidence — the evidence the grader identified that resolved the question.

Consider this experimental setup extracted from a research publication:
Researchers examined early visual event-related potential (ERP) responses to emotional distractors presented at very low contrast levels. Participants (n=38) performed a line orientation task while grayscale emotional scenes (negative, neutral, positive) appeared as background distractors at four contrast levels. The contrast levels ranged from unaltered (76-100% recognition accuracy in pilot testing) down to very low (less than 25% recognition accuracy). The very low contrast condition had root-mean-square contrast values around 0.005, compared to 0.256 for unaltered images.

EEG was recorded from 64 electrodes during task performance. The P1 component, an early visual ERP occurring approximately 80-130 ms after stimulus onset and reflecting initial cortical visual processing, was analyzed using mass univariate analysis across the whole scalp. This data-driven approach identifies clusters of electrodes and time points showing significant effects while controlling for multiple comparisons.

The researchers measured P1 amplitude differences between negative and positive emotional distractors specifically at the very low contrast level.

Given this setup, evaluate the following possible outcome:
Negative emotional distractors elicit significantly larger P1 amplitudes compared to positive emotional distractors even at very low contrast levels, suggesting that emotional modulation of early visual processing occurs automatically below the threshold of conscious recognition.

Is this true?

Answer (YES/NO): YES